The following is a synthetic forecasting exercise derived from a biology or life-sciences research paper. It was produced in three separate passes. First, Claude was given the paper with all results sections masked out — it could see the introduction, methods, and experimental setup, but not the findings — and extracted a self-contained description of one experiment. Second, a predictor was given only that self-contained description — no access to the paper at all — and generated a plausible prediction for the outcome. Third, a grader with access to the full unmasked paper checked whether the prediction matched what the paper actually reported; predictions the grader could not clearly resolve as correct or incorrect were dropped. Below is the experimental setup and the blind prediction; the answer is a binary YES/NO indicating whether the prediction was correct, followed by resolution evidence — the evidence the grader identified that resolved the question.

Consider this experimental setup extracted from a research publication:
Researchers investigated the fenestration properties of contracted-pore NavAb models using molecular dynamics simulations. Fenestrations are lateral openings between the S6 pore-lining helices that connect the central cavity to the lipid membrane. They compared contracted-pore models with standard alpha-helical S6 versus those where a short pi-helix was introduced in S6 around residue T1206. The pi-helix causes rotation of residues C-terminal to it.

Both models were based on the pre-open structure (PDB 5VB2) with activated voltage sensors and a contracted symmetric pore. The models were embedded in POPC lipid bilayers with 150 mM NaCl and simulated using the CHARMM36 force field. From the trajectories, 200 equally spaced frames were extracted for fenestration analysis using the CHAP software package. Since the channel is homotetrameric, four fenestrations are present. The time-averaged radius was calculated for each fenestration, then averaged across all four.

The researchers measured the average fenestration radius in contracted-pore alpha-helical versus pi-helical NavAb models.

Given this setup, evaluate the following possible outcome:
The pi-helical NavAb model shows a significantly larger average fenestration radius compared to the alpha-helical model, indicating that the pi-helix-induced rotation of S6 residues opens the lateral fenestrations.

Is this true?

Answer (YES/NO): NO